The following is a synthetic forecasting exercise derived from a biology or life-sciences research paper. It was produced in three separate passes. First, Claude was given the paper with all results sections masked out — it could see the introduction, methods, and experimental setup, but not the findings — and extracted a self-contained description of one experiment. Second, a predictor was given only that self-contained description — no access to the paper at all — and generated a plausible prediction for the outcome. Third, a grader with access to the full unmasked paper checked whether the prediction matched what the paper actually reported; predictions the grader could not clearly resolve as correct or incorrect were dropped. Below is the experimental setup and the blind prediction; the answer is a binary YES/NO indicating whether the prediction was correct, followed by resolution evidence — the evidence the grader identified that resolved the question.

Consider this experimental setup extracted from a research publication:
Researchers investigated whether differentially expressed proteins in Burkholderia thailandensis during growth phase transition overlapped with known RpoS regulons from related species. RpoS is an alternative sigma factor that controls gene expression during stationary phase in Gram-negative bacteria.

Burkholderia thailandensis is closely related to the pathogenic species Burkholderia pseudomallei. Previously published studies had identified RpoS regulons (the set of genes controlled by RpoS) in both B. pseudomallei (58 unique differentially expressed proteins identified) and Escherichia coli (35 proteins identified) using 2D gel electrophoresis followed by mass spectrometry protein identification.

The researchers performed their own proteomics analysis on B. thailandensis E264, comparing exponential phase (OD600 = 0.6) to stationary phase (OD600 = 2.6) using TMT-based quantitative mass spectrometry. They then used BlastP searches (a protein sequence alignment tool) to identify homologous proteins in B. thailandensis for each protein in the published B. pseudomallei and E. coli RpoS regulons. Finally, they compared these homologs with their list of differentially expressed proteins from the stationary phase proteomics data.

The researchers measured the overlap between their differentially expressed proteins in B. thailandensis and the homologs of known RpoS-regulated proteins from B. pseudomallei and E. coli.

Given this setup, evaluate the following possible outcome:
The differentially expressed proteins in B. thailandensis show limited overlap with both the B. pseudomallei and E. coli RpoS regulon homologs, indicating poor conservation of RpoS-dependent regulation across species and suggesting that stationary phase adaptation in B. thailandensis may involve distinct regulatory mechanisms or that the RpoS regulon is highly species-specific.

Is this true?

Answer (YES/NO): YES